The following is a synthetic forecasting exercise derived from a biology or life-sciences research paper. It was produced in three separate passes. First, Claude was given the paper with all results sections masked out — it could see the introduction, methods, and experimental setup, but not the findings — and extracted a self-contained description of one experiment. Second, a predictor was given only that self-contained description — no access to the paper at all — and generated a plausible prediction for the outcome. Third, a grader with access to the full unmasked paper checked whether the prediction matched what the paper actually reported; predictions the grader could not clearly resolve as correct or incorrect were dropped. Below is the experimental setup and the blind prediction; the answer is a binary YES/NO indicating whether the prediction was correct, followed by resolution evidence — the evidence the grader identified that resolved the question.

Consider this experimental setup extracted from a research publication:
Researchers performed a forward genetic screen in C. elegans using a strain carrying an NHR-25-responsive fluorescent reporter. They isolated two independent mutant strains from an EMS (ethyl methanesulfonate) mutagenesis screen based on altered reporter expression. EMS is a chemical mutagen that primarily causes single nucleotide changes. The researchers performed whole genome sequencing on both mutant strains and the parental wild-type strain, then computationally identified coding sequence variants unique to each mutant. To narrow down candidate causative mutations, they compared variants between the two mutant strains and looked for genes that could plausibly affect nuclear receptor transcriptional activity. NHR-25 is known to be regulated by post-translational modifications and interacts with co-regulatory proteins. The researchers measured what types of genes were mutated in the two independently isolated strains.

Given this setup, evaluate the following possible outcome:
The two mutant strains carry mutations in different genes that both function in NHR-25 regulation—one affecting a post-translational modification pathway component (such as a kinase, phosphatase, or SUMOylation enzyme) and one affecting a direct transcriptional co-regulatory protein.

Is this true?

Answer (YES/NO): YES